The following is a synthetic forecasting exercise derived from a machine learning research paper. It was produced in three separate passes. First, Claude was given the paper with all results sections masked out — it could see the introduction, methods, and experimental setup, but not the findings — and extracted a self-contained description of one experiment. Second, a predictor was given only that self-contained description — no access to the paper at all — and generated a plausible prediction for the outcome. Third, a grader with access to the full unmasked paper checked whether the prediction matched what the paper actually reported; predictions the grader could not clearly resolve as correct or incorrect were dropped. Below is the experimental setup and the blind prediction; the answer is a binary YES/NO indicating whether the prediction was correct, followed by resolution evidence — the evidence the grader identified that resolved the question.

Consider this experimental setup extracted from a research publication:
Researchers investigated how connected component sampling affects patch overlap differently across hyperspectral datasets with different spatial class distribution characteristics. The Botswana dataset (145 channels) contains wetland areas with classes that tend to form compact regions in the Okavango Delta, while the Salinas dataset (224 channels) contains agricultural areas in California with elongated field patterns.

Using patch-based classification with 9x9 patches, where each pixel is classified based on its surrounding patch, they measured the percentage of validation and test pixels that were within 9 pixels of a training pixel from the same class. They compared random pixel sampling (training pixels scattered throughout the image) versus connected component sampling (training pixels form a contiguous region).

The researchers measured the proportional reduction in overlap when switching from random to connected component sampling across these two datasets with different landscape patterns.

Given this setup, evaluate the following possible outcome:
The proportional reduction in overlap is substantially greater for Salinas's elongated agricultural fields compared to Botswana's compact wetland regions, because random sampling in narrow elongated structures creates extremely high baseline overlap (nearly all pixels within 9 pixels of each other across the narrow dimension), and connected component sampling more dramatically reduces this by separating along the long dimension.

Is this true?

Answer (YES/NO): NO